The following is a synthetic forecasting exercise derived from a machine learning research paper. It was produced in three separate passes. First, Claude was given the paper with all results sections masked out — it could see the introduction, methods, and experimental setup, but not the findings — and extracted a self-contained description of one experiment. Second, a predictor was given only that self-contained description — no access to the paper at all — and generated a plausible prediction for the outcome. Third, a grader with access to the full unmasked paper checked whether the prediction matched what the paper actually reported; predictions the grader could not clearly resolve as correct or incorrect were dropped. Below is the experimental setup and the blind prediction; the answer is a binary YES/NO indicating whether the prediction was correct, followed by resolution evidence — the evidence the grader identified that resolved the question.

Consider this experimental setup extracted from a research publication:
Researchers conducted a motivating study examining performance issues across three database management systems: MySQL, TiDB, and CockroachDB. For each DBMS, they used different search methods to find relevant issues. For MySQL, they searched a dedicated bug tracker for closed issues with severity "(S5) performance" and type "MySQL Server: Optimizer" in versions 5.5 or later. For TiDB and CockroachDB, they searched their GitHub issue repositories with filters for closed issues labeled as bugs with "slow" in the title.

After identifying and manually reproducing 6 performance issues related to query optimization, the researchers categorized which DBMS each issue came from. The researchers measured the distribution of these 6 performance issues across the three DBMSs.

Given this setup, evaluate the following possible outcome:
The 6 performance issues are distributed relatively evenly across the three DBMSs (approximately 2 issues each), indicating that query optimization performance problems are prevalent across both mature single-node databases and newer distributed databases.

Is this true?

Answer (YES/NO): NO